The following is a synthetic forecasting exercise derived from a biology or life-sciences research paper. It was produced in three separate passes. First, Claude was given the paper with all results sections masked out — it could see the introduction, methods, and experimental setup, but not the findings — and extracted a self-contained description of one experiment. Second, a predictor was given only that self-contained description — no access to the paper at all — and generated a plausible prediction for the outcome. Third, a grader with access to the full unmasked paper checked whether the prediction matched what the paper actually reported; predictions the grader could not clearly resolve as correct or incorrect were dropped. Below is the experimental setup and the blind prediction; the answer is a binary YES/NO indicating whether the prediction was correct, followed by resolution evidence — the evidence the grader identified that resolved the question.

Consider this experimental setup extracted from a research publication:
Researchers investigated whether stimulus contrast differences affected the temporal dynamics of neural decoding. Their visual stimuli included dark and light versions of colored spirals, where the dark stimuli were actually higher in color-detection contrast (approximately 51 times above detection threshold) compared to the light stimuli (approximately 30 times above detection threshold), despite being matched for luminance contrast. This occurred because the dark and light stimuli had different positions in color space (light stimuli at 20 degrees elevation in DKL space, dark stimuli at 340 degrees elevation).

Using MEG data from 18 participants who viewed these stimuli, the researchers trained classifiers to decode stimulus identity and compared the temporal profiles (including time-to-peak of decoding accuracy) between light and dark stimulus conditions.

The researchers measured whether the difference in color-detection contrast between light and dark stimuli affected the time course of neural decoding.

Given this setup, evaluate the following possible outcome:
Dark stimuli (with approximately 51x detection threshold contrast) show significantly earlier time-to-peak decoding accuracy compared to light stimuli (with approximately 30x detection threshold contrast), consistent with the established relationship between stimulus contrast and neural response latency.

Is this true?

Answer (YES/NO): NO